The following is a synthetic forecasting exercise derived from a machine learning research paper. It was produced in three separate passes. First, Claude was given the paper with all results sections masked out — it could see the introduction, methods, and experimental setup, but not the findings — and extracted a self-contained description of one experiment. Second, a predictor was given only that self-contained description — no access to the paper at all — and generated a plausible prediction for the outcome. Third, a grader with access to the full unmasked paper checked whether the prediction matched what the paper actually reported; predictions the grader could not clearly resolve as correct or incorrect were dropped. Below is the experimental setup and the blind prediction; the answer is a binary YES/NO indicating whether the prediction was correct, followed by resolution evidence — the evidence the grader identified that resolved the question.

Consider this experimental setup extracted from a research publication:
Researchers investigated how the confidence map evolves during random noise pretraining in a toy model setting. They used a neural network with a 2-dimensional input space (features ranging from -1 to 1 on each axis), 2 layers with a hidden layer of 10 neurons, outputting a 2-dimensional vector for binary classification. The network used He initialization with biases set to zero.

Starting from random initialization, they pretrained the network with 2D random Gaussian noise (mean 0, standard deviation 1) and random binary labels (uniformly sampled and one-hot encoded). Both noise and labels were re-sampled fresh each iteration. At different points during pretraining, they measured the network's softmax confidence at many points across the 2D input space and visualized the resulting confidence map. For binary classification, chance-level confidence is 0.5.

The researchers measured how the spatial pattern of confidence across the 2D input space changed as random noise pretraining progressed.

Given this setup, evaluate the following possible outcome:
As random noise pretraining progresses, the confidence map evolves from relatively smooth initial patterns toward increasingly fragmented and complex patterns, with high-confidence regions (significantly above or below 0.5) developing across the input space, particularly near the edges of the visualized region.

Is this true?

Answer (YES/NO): NO